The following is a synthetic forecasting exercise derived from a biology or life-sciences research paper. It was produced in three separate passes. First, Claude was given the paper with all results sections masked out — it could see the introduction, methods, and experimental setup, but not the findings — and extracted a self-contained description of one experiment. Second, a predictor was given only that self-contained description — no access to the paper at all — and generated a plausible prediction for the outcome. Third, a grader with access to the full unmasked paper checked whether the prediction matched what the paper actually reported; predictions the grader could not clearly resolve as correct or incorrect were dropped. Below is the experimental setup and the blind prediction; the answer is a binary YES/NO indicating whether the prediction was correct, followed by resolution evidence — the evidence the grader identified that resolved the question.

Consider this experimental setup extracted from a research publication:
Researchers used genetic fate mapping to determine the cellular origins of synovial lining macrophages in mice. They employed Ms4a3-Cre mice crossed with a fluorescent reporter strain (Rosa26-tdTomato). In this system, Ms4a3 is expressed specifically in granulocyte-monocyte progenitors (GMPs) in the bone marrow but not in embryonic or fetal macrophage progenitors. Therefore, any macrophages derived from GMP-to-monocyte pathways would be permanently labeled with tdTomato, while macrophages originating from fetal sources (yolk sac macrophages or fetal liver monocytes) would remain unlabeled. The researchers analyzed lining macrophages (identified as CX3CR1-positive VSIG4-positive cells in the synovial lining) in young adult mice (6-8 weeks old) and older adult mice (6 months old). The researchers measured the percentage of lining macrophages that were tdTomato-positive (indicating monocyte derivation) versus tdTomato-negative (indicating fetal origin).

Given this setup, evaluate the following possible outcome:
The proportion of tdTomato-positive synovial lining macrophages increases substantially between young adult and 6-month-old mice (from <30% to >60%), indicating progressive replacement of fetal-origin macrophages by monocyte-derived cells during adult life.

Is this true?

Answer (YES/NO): NO